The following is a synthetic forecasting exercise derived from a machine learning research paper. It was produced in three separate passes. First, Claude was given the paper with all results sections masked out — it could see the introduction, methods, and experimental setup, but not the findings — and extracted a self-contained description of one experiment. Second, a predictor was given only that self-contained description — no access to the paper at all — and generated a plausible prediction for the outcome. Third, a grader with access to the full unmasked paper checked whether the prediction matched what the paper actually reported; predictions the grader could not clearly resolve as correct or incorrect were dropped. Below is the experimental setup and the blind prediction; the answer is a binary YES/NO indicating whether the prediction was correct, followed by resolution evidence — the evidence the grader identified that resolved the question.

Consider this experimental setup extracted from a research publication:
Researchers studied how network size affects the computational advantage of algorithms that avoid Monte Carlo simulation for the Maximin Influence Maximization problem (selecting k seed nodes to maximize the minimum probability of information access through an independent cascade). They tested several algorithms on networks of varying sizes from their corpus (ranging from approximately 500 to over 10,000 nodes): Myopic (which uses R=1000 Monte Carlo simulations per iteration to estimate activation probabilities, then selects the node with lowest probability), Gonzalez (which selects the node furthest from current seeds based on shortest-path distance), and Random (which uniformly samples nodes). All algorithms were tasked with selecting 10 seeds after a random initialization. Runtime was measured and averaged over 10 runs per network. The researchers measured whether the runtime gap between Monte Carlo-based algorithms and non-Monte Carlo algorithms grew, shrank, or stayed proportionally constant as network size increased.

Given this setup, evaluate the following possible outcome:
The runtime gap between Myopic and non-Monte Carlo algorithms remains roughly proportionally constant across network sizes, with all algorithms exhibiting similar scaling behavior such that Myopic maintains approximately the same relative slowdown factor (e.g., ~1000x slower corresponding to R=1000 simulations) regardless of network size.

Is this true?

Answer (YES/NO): NO